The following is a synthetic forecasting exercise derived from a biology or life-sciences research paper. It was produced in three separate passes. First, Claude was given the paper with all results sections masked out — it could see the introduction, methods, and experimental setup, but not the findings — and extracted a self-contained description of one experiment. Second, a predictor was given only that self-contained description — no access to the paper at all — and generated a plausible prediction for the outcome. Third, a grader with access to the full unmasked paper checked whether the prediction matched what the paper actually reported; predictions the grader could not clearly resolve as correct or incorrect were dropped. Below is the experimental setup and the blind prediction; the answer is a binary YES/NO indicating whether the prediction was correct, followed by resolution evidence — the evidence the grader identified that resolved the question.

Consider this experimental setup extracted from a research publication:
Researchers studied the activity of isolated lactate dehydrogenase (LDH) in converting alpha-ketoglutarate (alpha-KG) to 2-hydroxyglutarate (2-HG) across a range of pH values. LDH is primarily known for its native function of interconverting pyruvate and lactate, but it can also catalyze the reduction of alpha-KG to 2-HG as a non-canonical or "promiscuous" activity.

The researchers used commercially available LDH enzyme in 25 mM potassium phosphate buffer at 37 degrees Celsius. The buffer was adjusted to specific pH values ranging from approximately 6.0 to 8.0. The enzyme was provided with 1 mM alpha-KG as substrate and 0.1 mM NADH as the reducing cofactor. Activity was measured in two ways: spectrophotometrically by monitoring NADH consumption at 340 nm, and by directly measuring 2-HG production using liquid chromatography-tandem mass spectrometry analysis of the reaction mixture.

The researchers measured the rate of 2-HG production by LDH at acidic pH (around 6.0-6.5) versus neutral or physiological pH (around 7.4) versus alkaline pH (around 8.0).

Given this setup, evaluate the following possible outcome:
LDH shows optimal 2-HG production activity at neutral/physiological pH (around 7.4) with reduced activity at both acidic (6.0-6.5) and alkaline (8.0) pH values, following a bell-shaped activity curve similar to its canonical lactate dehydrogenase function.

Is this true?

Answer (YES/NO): NO